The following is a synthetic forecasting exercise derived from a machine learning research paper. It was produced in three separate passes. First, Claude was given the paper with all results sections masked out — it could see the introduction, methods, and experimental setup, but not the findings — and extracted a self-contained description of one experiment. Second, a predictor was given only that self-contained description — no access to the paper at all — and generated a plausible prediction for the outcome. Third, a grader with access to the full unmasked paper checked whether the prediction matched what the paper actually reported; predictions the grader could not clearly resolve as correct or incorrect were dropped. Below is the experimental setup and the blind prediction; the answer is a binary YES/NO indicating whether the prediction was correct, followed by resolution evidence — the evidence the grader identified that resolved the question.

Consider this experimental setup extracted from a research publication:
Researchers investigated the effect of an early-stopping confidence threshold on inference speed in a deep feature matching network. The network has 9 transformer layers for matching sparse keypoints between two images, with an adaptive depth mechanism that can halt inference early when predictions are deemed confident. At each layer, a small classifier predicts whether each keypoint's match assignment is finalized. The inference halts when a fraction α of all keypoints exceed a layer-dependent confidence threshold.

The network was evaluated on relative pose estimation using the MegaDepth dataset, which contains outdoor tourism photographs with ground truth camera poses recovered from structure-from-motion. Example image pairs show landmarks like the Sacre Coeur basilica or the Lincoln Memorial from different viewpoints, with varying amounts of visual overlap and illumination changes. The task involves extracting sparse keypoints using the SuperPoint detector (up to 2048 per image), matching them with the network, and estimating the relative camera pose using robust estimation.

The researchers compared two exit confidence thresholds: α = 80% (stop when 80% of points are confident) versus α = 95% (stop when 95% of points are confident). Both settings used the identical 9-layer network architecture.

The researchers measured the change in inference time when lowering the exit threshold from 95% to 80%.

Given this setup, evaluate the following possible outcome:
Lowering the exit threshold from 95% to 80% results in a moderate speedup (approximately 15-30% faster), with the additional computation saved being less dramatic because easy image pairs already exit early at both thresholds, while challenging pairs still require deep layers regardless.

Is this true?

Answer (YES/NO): NO